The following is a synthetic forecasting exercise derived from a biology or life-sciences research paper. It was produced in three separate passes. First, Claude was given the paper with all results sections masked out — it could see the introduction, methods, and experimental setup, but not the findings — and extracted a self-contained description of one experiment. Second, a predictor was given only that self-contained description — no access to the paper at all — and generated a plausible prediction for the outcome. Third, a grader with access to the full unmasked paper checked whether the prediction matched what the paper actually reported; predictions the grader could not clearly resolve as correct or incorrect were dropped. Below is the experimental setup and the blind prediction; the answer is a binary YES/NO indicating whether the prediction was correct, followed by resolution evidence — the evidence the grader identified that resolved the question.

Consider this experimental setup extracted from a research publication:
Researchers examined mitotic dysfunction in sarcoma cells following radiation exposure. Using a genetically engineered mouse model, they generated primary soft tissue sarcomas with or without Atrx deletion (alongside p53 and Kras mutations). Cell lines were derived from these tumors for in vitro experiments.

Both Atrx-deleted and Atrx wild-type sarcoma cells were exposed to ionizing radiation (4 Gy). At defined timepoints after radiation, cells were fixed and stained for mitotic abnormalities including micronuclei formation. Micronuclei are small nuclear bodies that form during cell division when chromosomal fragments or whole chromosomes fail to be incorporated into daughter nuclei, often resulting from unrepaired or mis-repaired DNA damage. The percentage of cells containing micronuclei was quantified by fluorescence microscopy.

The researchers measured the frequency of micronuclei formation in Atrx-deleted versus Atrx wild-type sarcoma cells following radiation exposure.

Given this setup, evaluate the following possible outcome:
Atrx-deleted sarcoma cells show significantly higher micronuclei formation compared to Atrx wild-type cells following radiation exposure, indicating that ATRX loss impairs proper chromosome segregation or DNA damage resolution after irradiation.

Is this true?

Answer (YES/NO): YES